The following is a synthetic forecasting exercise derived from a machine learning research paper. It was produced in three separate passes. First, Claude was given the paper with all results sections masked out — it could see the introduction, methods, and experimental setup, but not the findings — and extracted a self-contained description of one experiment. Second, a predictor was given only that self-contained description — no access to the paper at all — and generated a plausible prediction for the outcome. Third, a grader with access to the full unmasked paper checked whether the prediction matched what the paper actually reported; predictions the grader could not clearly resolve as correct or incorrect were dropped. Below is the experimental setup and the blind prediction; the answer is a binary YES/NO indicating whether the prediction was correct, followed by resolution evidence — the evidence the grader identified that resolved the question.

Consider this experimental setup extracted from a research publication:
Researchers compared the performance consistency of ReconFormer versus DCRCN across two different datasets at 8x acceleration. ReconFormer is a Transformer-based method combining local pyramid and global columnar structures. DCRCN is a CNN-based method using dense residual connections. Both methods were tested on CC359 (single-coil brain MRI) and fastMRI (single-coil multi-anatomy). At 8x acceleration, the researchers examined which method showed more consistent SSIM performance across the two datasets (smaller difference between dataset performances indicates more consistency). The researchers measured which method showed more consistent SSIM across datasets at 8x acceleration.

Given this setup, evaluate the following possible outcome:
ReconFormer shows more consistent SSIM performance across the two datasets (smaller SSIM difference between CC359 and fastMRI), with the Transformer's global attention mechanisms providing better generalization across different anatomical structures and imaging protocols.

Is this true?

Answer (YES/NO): YES